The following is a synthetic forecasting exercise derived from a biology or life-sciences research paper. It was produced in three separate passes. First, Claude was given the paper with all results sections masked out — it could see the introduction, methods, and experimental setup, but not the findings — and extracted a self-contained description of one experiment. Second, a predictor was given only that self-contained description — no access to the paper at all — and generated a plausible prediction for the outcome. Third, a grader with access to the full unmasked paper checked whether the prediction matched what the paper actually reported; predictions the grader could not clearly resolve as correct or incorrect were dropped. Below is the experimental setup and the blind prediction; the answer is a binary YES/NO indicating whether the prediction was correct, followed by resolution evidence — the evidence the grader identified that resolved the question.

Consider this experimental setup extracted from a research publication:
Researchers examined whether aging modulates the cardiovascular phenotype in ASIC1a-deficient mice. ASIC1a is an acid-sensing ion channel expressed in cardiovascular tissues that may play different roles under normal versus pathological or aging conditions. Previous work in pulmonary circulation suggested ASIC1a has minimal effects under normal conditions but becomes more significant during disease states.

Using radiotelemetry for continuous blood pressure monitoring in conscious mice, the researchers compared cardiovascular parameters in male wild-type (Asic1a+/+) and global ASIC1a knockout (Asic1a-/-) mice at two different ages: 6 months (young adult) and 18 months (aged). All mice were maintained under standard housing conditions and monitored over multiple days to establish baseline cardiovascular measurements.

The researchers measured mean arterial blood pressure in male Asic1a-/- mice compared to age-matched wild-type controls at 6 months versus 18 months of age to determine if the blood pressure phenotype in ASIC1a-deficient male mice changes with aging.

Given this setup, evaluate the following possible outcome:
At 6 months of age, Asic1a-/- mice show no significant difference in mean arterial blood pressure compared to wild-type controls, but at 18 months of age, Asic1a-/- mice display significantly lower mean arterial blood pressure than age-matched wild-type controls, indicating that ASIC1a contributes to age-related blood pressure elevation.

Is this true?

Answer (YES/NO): NO